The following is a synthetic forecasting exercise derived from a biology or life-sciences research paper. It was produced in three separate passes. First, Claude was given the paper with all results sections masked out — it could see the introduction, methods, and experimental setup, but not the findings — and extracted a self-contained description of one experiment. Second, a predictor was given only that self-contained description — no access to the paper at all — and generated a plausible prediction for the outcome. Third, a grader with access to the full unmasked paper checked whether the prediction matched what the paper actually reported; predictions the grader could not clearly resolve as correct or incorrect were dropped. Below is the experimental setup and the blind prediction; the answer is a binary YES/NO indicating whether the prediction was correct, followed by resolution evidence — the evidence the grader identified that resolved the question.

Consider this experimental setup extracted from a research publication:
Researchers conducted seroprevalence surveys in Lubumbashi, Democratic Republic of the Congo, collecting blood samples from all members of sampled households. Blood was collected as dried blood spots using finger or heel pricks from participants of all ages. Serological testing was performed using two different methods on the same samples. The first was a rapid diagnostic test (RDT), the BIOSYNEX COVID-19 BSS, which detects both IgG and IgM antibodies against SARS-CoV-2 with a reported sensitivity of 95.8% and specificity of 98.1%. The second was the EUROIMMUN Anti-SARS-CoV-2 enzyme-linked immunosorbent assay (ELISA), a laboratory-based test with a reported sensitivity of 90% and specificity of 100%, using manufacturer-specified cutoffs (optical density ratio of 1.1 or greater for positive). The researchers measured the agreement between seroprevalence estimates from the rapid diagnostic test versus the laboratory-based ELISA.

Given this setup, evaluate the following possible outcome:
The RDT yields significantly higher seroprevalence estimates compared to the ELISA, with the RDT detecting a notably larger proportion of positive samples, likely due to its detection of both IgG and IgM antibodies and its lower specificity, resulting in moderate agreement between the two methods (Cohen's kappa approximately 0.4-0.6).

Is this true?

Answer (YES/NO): NO